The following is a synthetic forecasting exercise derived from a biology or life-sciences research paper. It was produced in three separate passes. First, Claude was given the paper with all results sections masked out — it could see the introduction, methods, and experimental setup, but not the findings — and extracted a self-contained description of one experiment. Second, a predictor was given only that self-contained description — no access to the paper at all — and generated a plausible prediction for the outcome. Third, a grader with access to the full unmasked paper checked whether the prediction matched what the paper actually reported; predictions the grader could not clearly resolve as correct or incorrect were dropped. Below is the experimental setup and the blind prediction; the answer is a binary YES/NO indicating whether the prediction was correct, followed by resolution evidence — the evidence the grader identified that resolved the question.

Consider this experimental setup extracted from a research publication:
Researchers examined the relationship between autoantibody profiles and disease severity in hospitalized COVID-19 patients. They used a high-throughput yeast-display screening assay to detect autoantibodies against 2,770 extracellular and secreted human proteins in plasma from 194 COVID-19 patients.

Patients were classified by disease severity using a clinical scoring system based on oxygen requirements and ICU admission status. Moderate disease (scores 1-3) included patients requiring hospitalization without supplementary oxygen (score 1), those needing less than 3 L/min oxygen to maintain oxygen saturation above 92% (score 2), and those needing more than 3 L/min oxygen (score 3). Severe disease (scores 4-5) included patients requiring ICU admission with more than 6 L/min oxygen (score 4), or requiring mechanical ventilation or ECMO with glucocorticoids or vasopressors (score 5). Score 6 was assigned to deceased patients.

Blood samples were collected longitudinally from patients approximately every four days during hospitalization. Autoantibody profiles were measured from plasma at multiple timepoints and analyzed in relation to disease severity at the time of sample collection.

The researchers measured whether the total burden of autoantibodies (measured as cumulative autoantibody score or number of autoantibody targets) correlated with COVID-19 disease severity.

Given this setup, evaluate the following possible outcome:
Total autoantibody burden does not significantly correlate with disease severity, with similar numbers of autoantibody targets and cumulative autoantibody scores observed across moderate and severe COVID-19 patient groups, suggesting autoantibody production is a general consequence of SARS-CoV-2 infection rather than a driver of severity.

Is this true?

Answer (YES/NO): NO